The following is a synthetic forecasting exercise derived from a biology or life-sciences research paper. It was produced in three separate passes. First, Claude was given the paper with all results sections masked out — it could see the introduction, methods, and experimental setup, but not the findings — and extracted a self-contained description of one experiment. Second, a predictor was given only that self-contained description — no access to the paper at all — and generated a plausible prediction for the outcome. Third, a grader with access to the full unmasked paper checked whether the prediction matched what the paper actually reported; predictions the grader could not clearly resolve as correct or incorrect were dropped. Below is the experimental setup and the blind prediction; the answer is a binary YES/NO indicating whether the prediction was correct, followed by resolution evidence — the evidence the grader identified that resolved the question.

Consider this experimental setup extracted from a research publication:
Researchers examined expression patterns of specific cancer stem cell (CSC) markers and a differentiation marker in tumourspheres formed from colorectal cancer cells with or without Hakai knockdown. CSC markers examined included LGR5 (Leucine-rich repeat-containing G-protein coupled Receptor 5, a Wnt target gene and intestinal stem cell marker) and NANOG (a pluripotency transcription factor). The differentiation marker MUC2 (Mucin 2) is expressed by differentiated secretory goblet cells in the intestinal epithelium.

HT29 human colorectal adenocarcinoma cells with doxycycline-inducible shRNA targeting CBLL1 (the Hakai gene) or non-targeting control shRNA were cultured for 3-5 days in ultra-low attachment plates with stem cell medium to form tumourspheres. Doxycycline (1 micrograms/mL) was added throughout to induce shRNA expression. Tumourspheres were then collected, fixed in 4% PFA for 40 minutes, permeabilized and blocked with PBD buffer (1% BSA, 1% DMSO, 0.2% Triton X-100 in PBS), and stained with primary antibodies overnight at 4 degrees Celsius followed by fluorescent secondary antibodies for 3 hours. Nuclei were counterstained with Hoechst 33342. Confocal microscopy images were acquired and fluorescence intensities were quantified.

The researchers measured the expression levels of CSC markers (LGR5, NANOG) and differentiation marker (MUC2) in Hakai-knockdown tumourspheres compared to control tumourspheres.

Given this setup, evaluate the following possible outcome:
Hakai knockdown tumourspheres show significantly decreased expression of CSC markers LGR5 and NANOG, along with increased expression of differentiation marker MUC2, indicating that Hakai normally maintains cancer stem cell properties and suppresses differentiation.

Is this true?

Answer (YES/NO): YES